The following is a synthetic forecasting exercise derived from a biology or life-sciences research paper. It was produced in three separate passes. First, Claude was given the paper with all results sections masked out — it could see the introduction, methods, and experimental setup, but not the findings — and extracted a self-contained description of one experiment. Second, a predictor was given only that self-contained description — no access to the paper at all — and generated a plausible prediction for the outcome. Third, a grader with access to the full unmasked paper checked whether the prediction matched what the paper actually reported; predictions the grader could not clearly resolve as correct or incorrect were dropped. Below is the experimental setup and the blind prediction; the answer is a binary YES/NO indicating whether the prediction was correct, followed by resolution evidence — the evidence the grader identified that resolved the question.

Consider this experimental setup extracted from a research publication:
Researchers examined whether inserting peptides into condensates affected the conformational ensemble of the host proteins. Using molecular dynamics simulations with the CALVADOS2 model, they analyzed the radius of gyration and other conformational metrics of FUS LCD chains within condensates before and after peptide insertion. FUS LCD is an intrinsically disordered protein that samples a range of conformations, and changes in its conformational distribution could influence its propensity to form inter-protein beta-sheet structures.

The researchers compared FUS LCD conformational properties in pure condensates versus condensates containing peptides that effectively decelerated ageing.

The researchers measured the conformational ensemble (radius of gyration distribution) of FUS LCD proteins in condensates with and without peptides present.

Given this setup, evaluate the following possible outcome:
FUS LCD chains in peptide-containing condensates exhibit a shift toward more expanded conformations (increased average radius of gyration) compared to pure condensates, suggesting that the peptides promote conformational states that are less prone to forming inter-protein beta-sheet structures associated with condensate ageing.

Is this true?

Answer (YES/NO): NO